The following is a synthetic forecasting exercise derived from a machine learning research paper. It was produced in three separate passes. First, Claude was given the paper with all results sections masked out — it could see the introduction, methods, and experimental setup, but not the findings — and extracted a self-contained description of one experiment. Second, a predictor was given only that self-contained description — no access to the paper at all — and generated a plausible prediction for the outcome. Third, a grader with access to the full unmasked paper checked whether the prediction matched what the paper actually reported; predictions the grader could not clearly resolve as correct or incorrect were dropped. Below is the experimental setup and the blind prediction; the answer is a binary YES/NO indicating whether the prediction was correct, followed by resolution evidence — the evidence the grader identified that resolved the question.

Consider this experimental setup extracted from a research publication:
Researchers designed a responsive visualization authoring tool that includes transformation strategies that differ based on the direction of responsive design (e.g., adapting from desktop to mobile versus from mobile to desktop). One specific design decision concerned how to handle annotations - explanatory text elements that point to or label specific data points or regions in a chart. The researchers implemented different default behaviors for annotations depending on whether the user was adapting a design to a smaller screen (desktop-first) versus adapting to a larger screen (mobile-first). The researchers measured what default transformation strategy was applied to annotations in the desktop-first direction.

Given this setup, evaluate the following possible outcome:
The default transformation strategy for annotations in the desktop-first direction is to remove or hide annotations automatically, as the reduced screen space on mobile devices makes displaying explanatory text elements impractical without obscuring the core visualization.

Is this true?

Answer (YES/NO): NO